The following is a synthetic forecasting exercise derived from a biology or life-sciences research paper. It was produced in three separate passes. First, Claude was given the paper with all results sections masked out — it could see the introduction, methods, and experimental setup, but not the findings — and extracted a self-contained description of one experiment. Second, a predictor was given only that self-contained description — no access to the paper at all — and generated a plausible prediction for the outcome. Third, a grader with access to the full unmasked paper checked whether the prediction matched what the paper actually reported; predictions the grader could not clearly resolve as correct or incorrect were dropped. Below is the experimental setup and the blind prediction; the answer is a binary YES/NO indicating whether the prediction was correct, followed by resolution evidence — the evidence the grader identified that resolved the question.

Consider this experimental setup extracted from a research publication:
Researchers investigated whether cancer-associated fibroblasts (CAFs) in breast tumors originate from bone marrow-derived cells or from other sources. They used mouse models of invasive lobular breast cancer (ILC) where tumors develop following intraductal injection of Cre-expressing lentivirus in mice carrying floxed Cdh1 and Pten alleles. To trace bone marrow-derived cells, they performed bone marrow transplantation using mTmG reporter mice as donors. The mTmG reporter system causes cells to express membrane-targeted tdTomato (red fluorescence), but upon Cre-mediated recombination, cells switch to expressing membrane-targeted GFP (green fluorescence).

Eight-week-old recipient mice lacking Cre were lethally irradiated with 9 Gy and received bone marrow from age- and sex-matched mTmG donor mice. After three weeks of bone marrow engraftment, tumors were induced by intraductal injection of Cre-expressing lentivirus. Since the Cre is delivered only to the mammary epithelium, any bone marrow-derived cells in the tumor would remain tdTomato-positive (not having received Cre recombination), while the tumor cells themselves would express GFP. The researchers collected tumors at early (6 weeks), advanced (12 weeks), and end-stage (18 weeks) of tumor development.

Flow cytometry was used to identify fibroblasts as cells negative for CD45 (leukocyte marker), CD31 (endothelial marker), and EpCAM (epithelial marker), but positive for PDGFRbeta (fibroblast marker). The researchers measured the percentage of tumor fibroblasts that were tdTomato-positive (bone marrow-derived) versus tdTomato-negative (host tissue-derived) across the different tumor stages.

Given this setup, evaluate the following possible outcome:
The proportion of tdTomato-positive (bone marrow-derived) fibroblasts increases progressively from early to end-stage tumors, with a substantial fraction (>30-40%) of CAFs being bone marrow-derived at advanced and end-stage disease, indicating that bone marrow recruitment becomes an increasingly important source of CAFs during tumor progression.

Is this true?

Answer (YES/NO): NO